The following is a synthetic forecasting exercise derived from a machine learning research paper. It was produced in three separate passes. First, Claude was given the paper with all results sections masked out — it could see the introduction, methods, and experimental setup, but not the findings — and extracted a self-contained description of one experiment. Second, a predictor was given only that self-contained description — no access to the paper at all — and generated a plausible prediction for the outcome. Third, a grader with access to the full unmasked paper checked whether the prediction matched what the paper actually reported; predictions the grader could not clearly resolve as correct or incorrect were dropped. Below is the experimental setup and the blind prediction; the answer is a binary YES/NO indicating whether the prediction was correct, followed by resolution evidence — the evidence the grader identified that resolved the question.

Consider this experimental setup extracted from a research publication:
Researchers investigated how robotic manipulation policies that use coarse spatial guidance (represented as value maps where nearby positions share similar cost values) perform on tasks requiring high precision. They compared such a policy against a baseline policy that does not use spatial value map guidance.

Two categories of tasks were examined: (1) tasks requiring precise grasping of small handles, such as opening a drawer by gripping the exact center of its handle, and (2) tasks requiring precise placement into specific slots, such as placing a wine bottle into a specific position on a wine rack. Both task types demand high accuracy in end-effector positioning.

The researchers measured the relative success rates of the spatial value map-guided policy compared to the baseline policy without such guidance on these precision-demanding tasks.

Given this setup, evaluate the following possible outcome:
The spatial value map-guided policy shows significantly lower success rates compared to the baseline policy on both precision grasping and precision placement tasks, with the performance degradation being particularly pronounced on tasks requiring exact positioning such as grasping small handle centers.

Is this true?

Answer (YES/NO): YES